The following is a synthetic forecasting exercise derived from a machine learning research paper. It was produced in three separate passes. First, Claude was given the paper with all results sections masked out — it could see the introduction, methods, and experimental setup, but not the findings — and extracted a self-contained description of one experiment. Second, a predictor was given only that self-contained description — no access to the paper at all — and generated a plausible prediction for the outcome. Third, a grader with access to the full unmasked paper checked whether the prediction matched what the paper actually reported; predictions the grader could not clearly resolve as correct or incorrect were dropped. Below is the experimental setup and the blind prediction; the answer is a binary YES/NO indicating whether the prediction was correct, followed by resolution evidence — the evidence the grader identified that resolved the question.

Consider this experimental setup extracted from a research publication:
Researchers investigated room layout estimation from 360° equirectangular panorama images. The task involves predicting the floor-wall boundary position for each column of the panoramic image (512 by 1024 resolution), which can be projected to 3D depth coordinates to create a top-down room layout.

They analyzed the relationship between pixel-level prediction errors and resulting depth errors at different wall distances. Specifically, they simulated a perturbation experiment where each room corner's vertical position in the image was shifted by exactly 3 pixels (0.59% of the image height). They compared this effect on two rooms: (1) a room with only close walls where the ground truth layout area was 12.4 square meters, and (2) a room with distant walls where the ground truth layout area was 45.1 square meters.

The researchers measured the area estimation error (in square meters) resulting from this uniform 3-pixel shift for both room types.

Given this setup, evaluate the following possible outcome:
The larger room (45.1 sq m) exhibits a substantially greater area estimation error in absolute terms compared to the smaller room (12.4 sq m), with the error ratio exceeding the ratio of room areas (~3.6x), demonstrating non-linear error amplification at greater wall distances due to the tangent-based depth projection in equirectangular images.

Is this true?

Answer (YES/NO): YES